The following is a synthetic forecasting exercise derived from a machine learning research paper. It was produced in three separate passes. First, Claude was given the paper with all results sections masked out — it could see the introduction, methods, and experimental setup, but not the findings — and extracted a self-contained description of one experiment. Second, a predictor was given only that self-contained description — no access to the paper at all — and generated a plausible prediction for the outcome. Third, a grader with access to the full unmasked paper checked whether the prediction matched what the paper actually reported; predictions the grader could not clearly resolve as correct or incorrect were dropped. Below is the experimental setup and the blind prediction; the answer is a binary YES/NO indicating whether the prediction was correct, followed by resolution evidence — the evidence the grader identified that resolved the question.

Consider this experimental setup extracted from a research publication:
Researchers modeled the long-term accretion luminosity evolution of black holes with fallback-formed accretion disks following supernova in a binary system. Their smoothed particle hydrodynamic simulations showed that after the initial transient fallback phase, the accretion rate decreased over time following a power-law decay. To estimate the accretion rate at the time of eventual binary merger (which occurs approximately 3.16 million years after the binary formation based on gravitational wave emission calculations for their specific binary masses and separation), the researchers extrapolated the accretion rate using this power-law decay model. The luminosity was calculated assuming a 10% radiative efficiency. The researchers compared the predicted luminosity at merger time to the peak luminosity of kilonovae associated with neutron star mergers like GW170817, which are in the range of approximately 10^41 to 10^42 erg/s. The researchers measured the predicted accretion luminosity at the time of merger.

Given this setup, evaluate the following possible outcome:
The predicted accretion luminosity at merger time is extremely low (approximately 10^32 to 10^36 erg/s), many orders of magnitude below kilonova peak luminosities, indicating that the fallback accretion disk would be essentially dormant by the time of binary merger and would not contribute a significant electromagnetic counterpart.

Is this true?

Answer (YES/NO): YES